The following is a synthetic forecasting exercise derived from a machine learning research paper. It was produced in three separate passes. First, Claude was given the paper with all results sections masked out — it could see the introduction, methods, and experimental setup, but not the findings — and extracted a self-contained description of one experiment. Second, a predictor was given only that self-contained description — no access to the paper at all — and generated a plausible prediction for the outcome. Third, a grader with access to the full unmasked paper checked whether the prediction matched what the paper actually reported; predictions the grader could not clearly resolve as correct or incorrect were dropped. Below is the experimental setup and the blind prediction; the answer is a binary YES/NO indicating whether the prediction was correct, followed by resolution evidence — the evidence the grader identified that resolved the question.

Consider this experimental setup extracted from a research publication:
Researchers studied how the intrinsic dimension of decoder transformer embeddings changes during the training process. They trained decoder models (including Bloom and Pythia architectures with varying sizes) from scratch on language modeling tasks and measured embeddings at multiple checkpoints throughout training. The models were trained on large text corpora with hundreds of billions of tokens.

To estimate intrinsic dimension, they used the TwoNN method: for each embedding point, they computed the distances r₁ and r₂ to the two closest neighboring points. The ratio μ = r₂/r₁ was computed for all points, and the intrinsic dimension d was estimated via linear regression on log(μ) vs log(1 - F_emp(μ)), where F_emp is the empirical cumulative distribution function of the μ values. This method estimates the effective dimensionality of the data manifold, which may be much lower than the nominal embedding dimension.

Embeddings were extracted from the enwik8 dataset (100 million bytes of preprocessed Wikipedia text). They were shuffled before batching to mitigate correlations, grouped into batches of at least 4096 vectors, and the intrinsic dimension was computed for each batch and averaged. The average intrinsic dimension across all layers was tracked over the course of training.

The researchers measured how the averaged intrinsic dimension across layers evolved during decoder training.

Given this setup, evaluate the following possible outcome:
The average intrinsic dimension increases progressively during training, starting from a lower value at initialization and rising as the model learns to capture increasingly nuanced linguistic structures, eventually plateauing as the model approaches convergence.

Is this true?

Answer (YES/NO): NO